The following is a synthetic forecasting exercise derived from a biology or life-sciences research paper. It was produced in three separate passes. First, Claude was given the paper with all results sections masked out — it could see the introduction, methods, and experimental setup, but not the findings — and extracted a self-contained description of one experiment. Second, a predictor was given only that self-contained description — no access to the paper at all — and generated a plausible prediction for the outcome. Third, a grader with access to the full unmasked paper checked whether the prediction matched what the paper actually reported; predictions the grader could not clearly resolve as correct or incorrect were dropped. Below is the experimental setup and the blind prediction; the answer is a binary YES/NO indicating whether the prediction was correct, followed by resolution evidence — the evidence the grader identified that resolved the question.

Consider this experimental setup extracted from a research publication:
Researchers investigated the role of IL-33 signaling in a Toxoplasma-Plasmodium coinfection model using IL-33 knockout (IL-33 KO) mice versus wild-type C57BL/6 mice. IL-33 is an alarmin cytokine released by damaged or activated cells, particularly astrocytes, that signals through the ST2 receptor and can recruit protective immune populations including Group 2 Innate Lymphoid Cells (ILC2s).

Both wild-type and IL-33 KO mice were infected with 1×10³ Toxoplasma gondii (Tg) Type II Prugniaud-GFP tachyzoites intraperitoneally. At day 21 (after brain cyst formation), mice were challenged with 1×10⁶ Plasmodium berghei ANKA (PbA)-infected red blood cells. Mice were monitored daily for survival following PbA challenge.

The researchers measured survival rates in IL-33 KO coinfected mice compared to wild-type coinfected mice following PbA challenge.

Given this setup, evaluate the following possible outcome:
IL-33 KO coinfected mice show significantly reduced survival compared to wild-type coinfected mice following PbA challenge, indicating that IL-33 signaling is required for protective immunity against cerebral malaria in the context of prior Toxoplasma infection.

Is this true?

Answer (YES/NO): NO